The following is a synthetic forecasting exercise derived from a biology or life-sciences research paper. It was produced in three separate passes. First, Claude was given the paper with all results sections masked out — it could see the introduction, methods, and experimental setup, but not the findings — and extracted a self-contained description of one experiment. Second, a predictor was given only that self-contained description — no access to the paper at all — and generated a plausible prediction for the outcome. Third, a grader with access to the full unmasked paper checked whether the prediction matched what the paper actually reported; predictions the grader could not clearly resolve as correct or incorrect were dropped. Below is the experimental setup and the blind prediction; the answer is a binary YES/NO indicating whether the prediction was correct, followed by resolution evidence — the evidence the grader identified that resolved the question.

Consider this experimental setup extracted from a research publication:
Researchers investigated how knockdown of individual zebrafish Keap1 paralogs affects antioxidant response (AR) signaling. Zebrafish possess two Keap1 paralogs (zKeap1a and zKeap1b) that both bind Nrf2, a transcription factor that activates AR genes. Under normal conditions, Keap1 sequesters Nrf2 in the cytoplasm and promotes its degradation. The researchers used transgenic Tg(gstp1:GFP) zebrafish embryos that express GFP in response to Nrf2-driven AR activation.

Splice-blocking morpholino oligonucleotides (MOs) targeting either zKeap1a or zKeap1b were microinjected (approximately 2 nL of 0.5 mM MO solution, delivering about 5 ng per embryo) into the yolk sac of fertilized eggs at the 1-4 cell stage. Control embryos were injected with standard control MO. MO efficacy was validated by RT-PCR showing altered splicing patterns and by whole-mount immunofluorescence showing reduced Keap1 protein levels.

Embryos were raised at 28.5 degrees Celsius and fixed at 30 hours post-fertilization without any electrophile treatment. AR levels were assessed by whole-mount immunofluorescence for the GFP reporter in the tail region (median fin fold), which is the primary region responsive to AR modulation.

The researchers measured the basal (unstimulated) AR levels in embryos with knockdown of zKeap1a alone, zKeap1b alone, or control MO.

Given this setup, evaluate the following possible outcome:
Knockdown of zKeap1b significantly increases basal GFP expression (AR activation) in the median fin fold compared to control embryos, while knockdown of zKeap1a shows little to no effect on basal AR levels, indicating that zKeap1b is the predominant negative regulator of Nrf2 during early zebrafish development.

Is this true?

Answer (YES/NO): NO